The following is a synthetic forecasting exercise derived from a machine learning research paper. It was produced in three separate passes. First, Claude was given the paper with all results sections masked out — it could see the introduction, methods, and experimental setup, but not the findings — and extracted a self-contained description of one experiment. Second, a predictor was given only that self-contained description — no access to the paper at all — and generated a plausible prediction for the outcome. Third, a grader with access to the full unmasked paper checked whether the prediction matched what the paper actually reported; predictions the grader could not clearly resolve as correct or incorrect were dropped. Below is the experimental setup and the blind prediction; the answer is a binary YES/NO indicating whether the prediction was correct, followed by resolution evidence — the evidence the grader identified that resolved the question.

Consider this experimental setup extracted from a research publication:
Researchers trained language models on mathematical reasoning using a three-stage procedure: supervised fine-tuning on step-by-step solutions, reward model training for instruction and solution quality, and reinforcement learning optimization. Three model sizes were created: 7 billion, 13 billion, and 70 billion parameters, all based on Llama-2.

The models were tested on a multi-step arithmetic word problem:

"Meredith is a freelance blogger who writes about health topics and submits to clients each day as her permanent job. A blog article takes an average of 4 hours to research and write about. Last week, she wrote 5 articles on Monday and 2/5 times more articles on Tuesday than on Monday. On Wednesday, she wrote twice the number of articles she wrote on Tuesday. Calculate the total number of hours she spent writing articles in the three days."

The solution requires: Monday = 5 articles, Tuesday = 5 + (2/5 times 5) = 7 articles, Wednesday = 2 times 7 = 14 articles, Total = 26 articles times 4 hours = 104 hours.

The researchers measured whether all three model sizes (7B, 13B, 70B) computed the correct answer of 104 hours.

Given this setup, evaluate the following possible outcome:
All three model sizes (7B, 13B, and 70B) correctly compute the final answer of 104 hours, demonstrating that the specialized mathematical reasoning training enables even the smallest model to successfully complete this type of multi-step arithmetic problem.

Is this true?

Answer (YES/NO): YES